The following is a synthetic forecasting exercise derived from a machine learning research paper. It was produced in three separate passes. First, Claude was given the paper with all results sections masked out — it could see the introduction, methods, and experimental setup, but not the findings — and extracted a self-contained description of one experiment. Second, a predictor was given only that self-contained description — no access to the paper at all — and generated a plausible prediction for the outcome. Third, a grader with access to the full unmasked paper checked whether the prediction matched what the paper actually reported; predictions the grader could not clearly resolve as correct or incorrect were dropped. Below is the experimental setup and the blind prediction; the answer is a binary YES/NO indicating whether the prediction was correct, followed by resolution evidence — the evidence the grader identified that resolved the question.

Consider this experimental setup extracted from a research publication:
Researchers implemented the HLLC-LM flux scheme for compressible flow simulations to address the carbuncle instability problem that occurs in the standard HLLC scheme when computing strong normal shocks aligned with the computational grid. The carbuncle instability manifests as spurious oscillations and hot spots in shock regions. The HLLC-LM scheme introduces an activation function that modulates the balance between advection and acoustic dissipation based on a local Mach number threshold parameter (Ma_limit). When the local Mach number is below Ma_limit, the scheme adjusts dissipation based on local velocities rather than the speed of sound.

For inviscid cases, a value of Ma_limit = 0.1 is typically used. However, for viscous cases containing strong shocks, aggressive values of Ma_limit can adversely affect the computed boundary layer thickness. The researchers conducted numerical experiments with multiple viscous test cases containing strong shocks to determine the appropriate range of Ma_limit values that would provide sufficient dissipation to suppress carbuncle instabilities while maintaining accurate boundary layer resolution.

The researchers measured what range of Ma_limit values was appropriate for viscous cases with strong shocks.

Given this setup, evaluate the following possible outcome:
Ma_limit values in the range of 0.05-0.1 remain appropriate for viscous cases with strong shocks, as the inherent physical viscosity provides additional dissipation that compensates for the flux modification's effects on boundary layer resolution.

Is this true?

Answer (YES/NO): NO